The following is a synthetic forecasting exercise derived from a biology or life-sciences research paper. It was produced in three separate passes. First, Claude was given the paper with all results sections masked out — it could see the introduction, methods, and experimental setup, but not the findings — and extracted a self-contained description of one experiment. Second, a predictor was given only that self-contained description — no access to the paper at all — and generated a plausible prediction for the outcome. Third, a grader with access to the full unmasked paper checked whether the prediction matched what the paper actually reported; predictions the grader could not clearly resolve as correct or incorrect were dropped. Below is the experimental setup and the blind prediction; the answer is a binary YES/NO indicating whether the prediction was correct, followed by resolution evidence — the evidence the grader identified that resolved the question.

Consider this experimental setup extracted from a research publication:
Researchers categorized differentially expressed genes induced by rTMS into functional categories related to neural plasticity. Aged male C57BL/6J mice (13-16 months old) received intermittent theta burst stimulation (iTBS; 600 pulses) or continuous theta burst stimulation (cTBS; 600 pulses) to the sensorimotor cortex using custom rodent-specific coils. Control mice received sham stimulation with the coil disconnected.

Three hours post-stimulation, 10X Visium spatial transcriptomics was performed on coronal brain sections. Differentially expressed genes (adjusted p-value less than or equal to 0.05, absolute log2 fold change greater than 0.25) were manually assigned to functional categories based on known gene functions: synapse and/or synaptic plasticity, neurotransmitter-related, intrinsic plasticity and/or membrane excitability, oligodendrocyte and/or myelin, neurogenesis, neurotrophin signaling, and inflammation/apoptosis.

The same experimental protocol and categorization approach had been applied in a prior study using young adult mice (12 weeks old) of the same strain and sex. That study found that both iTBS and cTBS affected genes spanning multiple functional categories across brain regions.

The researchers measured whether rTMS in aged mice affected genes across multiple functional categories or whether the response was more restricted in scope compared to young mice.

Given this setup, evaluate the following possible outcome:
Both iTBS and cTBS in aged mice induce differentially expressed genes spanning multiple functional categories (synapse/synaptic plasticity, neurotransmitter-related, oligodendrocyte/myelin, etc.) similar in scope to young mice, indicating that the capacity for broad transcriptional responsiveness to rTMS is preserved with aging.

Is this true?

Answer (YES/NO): NO